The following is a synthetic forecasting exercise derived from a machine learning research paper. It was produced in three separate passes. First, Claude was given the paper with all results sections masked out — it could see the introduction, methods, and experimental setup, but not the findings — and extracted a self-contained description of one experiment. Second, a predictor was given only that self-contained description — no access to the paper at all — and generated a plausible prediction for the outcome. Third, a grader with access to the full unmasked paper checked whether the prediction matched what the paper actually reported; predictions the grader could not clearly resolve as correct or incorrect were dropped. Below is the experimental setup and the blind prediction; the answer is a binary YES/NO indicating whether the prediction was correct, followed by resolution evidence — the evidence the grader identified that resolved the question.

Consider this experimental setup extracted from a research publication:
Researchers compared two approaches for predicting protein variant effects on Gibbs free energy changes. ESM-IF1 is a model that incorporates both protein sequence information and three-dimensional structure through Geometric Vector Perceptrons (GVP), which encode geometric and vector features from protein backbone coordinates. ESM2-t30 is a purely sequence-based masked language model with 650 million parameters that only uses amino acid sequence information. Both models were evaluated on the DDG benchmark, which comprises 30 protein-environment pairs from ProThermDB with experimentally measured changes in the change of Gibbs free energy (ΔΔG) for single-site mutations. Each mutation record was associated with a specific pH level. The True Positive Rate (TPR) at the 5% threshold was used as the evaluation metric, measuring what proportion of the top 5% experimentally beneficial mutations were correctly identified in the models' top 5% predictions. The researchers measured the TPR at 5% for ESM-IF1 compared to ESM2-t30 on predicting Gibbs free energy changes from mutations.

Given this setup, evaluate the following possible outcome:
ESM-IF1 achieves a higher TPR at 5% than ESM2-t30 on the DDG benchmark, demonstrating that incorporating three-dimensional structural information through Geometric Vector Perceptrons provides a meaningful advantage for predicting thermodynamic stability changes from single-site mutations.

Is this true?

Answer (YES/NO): YES